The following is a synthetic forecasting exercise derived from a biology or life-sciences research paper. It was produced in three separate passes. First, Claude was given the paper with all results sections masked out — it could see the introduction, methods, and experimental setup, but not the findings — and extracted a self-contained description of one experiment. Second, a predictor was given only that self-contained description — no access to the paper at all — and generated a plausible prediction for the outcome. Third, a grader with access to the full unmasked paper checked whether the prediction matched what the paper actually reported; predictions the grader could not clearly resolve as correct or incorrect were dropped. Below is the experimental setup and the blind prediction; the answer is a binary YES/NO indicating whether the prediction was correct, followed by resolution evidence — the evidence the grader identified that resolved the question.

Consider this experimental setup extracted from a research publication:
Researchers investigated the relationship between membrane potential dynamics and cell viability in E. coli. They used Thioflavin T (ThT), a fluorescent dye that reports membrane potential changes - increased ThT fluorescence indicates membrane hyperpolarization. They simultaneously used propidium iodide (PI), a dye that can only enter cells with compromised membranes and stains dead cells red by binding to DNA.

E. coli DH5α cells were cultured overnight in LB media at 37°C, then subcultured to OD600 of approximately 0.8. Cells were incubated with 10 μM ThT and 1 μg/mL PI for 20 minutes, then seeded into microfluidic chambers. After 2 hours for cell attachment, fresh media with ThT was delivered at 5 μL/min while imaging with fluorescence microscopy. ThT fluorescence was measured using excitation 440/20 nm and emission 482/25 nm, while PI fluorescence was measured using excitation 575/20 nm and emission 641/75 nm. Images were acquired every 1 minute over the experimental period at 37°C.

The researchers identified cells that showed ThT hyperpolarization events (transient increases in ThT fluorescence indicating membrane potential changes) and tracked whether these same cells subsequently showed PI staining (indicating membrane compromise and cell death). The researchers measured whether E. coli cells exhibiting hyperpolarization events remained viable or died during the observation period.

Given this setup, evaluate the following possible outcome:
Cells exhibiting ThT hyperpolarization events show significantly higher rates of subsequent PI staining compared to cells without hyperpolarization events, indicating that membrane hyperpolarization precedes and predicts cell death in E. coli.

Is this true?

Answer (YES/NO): NO